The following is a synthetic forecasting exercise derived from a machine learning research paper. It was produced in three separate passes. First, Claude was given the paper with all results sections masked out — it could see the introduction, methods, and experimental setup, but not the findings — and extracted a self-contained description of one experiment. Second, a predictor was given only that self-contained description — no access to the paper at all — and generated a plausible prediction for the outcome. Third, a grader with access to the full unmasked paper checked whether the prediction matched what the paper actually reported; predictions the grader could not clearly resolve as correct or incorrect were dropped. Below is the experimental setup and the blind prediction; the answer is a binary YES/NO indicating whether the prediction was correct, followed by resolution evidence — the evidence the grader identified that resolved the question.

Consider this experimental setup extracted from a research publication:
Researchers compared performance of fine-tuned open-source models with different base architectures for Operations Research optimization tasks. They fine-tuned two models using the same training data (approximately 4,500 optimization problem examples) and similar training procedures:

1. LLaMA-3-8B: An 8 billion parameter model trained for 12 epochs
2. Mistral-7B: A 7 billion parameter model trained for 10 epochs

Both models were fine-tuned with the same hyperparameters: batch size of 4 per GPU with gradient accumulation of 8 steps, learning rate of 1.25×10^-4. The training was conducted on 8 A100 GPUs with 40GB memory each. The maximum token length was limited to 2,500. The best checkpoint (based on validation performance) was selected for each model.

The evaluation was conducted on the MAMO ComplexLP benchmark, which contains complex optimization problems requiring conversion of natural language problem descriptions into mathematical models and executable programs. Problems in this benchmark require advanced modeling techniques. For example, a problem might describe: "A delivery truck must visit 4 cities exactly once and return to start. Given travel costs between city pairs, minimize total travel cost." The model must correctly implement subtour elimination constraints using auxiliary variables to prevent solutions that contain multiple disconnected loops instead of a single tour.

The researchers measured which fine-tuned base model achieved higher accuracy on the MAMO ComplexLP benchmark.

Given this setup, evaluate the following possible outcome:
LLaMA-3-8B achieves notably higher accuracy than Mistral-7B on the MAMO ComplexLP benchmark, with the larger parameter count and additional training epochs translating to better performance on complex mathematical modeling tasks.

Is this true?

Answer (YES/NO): YES